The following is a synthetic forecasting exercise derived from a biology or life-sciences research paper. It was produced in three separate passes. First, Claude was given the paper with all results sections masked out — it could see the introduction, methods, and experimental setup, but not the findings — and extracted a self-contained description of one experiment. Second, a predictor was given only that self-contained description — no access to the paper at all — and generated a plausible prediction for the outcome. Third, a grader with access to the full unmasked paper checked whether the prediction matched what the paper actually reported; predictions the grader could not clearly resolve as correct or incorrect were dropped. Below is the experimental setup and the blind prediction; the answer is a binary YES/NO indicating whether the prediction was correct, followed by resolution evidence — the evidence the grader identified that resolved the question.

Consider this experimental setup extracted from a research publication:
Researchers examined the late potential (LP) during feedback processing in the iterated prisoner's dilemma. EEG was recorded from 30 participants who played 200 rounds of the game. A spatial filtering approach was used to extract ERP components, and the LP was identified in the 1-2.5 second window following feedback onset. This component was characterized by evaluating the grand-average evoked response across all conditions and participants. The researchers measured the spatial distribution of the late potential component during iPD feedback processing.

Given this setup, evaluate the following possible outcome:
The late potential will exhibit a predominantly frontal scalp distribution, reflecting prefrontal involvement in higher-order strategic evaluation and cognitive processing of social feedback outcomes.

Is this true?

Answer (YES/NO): YES